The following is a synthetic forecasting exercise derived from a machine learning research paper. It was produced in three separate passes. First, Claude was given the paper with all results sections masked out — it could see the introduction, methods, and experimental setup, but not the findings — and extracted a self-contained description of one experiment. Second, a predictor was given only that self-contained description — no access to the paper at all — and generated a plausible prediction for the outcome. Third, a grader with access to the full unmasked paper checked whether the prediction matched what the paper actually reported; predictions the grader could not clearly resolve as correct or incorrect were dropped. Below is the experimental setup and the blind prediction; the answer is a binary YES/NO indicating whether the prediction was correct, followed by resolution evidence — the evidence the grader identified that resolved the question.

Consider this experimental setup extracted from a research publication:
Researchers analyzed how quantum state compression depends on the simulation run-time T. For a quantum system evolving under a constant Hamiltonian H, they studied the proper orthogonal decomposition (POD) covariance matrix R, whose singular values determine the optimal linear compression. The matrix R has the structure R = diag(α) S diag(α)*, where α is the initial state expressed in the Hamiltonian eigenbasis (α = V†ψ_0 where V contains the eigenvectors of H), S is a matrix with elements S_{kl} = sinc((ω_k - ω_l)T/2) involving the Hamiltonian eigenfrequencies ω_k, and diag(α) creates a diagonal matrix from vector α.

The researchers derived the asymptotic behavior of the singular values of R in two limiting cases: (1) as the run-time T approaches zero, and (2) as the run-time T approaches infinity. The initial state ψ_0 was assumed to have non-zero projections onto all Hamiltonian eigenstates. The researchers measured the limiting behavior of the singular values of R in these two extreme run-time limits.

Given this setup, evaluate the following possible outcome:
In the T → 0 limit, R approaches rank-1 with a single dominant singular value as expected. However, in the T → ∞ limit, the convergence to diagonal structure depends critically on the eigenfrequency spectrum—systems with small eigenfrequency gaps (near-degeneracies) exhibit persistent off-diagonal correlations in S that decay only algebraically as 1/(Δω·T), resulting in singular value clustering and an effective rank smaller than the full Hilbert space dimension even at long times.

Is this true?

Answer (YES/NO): NO